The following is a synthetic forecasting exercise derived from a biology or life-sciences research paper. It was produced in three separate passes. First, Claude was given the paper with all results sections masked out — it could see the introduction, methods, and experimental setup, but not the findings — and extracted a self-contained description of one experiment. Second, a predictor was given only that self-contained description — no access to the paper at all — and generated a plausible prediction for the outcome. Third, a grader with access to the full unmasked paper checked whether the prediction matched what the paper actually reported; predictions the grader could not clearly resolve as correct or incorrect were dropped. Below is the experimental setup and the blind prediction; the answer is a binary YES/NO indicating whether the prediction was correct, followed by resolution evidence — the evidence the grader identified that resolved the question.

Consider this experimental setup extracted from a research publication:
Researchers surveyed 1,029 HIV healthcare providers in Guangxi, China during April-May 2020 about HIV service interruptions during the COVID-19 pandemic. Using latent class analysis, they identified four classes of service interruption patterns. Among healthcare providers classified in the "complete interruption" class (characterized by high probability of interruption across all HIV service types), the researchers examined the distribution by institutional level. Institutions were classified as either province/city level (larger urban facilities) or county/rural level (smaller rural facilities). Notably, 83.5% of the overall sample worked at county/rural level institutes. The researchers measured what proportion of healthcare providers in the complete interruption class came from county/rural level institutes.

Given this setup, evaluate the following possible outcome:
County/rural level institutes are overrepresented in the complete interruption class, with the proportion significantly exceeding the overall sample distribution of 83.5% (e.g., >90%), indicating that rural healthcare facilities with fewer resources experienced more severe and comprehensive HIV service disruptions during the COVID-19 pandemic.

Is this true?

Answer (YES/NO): YES